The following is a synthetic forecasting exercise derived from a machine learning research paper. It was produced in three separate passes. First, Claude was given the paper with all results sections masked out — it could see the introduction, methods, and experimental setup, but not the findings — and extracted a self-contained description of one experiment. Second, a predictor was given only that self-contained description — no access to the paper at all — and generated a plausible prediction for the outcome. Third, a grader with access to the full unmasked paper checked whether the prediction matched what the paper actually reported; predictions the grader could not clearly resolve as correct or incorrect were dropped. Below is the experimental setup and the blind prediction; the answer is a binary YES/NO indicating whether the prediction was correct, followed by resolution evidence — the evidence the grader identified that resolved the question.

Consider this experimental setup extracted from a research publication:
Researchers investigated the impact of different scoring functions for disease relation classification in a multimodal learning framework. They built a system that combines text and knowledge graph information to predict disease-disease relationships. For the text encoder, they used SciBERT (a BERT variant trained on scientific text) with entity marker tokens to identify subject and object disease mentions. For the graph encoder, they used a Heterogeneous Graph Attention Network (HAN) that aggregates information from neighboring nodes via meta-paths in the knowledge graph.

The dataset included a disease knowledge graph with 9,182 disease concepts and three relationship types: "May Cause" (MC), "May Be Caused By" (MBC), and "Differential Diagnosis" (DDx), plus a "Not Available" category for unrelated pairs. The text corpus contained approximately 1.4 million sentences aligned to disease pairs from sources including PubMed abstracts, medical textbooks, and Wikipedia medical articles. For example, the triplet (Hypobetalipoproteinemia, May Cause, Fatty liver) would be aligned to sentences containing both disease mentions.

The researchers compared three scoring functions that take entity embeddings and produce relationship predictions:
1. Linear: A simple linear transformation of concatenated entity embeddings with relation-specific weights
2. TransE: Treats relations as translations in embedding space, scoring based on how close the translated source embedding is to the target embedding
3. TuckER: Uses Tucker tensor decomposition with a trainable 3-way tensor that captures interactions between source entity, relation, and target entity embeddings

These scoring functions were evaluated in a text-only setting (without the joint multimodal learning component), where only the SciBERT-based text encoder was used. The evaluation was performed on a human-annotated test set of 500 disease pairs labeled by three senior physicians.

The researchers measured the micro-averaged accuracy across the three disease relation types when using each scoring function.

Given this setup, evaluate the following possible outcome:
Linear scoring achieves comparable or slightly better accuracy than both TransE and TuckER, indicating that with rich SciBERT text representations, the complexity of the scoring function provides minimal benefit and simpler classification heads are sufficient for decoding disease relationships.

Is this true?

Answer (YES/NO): NO